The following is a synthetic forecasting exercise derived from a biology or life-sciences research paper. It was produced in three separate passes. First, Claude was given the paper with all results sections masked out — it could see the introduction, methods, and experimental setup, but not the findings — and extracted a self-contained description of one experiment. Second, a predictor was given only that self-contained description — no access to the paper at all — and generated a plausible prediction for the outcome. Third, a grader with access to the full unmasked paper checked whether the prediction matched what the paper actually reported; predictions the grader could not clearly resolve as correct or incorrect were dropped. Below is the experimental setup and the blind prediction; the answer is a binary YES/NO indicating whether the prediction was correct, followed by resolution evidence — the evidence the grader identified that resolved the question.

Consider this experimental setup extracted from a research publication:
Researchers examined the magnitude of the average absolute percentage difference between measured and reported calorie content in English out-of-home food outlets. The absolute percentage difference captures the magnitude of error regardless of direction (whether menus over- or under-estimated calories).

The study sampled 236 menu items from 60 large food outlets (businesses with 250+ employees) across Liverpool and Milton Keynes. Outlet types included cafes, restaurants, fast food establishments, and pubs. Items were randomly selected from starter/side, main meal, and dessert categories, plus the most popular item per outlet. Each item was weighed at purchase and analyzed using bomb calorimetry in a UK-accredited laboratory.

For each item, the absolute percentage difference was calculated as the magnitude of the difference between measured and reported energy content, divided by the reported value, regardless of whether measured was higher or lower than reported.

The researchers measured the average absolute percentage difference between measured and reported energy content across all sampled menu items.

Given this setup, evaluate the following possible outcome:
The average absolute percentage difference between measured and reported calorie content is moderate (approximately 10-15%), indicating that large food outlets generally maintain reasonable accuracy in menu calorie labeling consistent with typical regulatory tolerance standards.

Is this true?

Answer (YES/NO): NO